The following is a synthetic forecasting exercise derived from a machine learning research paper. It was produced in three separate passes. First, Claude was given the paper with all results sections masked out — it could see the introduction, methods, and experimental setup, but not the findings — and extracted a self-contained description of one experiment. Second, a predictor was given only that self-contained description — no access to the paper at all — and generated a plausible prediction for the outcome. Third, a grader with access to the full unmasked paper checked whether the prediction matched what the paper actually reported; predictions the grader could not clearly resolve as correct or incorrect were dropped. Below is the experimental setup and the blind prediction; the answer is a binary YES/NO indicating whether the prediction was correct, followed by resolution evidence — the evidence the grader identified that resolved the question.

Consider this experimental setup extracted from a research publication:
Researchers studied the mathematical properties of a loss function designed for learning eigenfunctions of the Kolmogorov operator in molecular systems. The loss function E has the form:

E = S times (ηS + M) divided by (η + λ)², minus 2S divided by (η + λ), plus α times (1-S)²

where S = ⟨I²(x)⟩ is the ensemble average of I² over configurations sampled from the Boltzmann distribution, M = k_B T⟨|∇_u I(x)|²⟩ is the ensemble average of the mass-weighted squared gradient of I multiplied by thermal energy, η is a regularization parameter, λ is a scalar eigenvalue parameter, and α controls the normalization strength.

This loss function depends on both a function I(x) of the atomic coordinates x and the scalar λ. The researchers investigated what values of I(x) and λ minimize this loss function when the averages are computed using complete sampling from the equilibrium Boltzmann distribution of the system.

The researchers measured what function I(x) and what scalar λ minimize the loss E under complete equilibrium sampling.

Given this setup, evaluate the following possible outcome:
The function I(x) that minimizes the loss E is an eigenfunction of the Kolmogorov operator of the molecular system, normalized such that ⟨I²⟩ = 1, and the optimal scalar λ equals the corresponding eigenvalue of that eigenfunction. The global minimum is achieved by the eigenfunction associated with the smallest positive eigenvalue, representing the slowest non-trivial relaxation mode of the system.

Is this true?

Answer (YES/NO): NO